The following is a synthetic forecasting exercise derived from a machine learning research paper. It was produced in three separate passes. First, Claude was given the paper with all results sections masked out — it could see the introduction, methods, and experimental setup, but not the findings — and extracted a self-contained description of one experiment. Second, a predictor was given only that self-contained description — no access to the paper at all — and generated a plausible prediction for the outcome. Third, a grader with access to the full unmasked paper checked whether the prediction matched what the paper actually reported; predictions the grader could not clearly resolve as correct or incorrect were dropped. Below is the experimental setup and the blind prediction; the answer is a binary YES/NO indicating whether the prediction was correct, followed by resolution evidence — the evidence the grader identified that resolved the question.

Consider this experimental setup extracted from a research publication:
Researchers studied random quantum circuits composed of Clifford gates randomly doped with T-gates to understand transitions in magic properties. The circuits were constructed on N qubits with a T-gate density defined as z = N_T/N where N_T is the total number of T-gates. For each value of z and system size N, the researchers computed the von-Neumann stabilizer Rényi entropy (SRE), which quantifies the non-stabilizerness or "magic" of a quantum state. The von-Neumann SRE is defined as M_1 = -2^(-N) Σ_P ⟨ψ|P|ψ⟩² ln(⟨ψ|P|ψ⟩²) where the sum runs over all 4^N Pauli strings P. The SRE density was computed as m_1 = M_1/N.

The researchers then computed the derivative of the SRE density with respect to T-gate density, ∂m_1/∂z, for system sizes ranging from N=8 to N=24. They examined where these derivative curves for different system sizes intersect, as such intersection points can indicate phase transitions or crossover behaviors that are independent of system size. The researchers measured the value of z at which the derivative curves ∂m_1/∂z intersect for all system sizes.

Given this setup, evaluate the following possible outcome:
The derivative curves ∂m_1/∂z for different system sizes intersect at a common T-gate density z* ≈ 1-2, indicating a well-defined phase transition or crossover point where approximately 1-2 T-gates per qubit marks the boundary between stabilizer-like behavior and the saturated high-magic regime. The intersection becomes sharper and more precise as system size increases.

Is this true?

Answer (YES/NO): NO